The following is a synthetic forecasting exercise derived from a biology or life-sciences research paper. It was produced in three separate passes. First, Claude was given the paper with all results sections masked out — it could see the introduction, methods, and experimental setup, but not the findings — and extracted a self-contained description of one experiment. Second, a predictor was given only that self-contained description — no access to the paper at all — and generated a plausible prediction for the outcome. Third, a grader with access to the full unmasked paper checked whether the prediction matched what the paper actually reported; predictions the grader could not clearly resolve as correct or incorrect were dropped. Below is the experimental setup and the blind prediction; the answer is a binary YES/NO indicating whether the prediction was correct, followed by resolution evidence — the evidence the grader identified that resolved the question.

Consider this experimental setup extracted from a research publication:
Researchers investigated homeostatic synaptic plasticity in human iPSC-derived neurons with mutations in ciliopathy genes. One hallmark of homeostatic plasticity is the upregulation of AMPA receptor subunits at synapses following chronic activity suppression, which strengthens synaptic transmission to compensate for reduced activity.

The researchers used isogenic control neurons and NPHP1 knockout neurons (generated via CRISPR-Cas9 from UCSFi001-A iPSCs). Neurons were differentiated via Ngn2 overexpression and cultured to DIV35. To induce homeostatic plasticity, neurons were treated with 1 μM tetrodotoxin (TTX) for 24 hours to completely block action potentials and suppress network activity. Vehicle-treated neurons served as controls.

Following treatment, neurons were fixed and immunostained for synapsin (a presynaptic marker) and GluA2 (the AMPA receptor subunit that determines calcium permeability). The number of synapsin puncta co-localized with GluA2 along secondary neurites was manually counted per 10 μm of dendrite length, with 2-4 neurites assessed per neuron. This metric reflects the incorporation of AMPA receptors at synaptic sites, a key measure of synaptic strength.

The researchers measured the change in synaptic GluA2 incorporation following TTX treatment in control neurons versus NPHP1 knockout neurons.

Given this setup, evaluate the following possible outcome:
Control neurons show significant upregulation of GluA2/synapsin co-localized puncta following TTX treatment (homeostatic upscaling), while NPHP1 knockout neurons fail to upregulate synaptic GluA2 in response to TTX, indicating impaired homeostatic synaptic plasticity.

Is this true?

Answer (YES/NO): YES